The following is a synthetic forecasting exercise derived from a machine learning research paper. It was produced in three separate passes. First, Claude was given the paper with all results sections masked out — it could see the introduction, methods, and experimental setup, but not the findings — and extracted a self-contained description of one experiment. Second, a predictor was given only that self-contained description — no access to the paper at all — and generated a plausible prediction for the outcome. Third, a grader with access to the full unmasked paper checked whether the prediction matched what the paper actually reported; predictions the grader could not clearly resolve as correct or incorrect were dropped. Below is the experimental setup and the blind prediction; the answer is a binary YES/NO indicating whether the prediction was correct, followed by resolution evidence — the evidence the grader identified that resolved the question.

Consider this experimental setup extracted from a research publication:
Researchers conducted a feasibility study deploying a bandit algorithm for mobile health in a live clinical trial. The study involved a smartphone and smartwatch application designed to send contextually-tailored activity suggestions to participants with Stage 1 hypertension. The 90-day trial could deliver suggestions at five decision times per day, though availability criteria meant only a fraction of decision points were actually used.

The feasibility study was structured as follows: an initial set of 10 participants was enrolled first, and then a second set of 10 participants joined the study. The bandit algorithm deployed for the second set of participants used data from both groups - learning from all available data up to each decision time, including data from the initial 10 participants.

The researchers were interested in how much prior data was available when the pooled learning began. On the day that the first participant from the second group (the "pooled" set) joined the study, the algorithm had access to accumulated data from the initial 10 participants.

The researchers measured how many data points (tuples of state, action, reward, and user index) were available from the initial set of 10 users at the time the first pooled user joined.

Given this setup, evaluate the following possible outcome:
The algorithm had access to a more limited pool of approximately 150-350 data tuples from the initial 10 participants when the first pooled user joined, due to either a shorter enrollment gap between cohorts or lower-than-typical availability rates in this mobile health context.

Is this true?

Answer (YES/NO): NO